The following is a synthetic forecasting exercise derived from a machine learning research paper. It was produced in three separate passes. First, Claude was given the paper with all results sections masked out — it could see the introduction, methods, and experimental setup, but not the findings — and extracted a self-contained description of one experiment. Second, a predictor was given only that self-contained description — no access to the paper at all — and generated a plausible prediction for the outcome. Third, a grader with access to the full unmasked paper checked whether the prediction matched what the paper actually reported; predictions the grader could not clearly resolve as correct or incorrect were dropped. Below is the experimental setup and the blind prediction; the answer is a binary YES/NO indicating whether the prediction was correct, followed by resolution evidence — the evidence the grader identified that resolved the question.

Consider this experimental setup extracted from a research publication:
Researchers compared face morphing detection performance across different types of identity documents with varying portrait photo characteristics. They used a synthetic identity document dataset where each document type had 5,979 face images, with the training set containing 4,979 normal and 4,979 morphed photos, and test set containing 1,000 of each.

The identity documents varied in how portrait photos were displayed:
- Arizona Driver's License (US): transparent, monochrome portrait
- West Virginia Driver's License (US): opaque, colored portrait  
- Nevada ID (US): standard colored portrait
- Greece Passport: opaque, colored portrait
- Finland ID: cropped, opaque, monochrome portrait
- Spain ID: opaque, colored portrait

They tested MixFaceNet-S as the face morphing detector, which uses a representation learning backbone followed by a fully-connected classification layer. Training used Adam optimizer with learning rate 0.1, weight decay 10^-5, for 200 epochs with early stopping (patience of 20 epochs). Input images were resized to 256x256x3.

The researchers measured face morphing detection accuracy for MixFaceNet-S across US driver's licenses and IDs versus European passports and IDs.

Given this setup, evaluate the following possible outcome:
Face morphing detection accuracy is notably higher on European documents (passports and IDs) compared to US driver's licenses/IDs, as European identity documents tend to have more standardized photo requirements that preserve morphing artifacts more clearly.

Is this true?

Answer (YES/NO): YES